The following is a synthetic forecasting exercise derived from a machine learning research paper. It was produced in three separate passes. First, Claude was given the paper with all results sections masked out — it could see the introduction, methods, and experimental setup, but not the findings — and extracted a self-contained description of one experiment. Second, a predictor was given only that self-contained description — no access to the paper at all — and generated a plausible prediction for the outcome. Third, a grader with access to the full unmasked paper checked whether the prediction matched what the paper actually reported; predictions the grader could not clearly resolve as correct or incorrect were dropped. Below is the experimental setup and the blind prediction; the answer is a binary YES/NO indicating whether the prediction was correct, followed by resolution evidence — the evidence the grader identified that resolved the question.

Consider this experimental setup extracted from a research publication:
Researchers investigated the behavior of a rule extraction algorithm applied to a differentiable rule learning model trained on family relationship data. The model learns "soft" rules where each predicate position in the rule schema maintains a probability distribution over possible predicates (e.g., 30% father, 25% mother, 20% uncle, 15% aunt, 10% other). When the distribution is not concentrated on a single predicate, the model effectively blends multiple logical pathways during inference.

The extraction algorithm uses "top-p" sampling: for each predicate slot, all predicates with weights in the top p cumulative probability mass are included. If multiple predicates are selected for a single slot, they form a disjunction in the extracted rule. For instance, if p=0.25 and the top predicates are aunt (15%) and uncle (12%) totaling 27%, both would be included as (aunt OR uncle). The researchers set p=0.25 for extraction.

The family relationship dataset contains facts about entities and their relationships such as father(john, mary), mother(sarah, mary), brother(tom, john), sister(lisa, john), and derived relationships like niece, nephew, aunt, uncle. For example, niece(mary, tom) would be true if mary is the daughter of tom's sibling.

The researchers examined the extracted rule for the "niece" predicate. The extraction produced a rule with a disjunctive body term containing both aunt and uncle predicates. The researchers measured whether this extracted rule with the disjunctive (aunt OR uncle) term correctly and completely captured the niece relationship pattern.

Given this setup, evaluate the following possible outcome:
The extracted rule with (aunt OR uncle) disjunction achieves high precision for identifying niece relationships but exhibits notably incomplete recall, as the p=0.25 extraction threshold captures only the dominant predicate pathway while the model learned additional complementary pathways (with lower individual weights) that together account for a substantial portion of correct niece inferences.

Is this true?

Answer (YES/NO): NO